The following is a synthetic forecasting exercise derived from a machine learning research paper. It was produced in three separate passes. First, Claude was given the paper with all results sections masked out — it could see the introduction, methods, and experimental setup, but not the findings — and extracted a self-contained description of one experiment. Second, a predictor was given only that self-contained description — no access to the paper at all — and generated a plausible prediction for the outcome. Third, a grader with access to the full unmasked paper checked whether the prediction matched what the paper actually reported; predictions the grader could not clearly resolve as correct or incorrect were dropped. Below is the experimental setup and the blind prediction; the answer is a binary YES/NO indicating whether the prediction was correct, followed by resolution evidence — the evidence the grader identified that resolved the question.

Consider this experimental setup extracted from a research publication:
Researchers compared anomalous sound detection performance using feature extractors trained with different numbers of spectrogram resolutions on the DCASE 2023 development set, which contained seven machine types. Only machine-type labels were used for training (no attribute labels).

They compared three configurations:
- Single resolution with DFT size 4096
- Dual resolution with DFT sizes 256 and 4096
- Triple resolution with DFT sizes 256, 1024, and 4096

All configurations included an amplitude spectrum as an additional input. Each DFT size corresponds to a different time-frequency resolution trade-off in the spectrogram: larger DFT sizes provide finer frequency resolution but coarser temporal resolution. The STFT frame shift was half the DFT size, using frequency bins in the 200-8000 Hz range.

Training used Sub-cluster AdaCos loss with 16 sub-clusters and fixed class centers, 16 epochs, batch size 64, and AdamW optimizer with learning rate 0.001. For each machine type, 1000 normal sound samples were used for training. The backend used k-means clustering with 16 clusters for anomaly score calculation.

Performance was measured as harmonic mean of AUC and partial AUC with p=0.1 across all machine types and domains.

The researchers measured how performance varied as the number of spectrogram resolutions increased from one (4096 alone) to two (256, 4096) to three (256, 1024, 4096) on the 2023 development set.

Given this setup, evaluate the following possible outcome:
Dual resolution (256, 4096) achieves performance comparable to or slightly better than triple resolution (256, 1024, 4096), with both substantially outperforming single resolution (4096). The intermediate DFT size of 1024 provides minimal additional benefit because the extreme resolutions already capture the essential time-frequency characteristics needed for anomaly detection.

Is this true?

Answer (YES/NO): NO